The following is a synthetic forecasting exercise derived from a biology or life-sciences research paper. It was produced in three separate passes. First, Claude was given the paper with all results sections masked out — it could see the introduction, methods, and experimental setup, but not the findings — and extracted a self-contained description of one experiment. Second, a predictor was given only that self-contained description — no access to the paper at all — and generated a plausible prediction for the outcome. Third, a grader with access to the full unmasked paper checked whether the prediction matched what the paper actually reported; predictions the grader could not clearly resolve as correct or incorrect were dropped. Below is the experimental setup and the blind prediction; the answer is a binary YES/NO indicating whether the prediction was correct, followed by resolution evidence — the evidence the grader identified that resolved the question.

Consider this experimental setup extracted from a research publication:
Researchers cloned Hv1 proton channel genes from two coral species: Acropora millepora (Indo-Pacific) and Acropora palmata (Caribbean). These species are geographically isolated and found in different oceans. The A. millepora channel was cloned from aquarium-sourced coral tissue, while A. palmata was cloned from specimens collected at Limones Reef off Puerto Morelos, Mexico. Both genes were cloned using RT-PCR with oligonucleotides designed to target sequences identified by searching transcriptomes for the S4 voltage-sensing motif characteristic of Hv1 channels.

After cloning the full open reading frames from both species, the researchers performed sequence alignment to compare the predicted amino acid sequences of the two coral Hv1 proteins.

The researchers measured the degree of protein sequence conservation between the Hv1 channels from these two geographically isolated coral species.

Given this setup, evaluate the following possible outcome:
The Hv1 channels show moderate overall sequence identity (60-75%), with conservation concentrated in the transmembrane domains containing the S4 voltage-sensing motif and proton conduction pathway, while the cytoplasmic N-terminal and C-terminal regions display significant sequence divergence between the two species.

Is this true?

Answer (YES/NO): NO